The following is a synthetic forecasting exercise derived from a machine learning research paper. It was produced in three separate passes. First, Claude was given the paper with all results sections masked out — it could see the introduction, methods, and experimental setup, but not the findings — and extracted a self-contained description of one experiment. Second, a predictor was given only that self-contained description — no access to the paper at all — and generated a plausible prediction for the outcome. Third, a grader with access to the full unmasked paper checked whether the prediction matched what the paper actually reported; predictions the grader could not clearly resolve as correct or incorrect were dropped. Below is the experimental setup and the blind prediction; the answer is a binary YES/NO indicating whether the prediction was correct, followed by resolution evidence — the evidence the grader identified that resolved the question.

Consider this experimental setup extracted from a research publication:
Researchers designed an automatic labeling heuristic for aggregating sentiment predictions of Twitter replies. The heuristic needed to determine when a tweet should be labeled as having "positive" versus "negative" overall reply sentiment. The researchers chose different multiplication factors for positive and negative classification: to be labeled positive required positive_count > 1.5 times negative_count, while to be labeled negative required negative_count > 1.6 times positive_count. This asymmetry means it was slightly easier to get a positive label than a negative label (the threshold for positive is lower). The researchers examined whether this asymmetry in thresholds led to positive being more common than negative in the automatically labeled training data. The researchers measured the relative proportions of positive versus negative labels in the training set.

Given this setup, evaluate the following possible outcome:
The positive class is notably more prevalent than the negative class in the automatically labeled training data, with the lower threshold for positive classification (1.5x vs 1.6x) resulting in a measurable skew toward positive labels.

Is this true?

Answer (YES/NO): NO